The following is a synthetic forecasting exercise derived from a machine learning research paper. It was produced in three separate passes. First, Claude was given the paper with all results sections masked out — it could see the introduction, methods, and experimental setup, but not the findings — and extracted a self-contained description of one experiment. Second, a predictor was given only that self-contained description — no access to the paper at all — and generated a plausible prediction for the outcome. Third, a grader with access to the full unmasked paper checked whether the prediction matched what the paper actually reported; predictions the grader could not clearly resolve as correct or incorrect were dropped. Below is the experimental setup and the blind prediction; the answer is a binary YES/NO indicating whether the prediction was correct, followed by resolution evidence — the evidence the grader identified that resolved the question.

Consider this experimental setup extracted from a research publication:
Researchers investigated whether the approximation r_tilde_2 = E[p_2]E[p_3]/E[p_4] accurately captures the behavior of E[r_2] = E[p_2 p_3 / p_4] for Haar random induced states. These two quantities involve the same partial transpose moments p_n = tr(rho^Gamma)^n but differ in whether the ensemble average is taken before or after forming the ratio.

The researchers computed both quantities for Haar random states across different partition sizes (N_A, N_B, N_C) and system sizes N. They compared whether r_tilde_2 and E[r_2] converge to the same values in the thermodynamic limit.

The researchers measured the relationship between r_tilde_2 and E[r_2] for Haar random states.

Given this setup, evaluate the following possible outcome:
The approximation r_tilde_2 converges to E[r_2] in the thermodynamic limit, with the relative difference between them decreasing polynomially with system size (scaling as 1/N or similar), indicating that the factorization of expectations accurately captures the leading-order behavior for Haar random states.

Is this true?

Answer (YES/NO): NO